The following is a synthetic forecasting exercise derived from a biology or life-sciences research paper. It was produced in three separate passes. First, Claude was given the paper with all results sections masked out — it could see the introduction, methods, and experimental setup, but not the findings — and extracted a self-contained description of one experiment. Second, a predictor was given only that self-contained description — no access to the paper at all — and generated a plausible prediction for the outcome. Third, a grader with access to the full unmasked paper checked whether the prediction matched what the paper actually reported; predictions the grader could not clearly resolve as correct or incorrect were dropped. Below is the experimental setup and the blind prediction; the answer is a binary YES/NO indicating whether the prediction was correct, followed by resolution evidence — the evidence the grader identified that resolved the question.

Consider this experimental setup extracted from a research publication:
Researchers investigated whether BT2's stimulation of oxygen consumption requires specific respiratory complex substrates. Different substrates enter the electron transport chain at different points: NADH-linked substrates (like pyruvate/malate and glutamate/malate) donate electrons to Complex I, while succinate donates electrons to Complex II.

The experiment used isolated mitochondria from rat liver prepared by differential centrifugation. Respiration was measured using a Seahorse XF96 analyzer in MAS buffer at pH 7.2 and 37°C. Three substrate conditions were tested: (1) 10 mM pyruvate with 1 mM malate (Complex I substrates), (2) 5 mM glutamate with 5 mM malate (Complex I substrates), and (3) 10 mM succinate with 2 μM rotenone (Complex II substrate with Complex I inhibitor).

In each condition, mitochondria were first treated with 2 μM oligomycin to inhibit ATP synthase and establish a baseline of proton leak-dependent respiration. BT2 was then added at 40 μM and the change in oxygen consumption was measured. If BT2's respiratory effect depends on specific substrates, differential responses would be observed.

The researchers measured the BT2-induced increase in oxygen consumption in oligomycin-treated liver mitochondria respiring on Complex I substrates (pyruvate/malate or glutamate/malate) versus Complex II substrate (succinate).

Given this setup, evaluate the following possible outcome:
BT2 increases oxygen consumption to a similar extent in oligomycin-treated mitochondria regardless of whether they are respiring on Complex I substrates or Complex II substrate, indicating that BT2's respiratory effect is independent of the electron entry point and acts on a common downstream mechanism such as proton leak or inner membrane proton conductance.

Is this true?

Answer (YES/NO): YES